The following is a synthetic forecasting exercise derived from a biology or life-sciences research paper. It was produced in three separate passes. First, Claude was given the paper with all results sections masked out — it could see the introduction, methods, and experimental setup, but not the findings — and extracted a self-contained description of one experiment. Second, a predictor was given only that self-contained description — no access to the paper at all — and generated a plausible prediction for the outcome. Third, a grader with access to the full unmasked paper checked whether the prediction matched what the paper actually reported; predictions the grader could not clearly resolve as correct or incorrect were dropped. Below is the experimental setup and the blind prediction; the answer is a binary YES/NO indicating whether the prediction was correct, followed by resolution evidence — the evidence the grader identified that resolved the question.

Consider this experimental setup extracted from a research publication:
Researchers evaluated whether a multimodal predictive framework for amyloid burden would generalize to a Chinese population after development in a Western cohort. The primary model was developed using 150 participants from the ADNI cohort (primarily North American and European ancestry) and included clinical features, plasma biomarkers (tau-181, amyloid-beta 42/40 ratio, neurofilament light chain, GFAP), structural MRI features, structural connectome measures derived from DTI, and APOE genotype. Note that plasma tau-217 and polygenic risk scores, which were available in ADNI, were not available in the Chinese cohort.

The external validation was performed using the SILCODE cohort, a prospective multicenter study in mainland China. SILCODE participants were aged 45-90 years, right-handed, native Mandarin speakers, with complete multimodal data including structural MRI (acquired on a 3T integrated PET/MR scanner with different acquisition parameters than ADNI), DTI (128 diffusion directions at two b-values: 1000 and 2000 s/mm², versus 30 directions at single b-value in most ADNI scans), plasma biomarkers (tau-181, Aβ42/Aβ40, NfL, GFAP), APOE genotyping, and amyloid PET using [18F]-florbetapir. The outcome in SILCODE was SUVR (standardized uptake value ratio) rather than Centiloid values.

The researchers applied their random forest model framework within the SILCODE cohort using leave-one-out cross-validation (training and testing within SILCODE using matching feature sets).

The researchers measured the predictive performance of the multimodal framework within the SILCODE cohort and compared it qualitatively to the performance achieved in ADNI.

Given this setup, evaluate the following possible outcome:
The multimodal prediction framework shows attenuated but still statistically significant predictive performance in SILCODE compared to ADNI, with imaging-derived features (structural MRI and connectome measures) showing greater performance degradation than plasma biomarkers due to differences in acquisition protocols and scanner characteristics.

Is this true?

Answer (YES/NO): NO